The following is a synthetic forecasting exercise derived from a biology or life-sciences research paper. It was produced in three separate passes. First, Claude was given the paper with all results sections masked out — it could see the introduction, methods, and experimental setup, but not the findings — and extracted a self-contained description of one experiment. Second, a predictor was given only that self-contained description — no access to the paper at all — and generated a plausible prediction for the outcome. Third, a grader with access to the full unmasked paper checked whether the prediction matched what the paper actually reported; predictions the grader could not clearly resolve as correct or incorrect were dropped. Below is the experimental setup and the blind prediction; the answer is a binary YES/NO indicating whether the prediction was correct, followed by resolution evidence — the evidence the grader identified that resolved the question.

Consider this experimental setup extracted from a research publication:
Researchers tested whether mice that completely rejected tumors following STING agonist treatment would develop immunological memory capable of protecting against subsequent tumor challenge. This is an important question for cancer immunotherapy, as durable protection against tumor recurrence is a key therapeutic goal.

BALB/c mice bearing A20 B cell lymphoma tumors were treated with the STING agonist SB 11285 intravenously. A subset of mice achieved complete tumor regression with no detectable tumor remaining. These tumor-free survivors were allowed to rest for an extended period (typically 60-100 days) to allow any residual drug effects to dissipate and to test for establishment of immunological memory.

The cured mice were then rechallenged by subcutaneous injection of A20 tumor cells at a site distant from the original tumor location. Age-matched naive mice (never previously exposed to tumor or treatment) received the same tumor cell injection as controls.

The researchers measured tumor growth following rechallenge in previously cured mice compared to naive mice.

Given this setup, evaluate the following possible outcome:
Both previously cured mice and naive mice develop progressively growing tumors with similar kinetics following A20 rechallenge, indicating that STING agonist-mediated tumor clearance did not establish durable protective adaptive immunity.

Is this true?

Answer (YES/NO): NO